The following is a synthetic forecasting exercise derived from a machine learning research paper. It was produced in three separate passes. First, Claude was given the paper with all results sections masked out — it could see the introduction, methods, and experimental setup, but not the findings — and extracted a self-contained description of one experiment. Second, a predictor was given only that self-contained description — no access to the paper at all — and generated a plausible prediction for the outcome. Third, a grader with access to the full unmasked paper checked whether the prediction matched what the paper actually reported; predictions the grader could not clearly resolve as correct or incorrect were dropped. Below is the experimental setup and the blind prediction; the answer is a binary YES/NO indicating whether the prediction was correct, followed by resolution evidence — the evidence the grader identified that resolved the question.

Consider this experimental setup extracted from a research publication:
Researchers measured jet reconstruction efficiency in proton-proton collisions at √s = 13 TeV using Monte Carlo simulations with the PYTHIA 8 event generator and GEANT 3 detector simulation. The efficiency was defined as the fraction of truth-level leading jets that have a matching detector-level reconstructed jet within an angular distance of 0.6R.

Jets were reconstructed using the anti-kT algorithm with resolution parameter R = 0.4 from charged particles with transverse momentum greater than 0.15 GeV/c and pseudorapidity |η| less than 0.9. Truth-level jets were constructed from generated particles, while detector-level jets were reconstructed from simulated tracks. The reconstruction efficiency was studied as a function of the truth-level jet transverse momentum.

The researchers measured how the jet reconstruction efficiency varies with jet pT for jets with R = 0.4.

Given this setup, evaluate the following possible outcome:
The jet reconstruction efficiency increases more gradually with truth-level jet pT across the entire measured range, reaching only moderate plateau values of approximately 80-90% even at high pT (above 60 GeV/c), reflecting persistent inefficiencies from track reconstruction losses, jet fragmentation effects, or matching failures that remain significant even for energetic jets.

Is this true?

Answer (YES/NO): NO